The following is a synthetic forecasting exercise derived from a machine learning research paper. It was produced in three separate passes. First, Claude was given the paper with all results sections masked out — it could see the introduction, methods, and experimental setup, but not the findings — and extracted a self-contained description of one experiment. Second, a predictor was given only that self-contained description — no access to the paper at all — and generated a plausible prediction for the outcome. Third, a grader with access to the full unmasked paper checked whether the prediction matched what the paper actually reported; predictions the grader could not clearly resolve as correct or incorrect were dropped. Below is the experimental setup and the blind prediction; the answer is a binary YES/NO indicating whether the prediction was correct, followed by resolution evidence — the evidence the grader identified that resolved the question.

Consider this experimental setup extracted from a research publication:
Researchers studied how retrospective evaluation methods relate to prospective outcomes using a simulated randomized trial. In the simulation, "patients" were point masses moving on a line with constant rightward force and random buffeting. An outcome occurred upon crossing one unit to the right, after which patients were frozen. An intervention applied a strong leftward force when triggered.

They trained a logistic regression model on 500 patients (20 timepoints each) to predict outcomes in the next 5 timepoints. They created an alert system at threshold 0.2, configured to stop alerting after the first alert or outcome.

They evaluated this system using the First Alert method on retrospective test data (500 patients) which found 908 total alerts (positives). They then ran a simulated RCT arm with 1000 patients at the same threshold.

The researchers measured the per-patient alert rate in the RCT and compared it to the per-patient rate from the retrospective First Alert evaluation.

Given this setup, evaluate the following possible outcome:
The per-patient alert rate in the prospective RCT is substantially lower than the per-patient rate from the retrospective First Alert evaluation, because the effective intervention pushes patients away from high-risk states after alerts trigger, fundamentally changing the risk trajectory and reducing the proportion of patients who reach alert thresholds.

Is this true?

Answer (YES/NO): NO